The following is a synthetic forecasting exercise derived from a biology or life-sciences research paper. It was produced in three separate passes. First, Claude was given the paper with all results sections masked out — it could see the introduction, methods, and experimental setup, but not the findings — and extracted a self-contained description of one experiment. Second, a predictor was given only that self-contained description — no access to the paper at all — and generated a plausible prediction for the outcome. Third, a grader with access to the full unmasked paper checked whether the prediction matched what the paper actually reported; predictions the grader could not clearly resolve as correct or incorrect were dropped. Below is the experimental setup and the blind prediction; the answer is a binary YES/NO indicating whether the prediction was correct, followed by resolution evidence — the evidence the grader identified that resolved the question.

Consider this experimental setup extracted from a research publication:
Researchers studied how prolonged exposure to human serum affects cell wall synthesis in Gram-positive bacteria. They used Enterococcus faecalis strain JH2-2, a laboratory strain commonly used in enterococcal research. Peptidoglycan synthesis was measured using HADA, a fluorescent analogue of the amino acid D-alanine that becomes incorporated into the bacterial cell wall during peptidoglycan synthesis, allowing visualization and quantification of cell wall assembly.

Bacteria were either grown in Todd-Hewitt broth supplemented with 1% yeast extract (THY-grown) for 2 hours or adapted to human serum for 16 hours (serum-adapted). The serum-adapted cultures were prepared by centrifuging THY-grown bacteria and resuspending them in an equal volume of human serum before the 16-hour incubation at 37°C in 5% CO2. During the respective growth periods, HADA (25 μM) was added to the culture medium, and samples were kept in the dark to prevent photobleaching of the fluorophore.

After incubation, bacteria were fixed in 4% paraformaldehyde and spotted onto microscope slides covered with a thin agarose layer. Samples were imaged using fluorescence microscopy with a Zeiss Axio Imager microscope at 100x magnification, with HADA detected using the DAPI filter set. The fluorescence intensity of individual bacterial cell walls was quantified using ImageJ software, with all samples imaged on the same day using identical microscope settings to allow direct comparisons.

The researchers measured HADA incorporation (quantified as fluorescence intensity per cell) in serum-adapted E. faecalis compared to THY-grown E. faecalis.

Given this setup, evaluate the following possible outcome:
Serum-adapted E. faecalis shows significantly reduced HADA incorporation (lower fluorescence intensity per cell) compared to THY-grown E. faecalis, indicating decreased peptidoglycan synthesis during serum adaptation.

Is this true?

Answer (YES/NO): NO